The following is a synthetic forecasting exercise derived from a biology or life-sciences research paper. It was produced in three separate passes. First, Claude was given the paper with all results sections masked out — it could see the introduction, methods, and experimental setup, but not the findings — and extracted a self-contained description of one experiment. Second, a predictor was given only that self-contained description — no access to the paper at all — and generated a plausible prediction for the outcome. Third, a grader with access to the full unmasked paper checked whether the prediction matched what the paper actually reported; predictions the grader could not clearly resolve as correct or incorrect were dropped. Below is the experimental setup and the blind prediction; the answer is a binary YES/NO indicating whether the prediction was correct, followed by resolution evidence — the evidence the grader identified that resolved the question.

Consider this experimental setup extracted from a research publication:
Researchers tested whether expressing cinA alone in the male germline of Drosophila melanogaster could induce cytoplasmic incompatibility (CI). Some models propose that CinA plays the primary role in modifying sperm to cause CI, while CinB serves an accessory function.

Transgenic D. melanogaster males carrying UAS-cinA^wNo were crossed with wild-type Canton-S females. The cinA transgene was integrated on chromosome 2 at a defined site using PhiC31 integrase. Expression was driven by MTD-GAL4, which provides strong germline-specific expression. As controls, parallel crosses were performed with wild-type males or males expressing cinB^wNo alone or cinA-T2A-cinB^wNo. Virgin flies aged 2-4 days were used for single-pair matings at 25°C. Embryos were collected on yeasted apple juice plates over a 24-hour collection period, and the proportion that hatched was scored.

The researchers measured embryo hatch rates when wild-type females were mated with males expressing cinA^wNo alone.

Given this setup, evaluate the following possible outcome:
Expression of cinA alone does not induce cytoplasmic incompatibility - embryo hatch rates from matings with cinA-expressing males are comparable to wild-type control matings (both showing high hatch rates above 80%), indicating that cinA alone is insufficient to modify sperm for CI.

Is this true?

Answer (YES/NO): YES